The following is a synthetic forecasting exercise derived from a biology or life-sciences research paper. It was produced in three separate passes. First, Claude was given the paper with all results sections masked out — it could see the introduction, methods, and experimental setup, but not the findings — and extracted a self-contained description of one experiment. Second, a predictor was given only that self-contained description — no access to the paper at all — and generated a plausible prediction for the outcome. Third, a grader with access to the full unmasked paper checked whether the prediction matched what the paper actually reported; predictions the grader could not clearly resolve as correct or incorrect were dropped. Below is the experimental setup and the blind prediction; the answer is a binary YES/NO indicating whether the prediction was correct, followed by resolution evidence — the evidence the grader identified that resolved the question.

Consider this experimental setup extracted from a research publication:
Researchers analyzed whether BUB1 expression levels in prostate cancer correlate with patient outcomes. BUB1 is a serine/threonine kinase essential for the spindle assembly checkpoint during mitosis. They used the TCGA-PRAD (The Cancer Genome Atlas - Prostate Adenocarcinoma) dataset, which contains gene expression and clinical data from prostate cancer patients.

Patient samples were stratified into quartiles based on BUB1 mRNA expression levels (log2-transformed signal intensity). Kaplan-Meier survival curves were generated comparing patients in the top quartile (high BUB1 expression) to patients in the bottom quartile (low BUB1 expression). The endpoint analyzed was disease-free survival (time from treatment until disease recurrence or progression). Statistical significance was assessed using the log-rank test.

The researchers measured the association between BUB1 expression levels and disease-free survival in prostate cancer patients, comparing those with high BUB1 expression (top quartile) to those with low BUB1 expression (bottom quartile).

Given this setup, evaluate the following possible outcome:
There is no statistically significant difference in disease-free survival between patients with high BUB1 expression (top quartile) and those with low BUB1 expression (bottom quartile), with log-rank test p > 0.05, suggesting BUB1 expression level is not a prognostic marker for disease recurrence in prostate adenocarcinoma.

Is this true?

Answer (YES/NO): NO